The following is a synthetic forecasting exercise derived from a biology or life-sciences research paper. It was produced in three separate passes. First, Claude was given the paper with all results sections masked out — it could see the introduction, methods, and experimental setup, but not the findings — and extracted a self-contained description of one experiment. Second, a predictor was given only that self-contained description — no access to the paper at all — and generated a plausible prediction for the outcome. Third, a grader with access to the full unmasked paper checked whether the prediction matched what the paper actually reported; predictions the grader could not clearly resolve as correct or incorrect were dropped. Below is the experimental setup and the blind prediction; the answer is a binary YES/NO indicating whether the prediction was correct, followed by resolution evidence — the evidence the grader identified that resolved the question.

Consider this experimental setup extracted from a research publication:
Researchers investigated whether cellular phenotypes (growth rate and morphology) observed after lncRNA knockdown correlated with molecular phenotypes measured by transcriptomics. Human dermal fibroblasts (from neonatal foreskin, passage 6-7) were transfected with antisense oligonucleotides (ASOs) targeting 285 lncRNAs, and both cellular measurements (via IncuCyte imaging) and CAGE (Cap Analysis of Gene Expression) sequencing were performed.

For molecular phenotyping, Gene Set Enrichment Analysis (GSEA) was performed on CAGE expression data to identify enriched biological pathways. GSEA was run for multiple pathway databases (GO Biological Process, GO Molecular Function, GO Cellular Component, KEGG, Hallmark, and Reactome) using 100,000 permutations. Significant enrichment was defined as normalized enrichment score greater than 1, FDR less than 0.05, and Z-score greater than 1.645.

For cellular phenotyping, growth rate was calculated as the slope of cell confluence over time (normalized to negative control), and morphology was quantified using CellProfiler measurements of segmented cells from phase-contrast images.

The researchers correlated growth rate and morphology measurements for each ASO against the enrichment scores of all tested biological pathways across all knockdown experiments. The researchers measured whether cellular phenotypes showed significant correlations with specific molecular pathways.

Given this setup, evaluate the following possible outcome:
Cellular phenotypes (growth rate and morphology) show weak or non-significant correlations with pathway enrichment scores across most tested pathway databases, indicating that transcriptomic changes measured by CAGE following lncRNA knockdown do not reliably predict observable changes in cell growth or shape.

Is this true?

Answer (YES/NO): NO